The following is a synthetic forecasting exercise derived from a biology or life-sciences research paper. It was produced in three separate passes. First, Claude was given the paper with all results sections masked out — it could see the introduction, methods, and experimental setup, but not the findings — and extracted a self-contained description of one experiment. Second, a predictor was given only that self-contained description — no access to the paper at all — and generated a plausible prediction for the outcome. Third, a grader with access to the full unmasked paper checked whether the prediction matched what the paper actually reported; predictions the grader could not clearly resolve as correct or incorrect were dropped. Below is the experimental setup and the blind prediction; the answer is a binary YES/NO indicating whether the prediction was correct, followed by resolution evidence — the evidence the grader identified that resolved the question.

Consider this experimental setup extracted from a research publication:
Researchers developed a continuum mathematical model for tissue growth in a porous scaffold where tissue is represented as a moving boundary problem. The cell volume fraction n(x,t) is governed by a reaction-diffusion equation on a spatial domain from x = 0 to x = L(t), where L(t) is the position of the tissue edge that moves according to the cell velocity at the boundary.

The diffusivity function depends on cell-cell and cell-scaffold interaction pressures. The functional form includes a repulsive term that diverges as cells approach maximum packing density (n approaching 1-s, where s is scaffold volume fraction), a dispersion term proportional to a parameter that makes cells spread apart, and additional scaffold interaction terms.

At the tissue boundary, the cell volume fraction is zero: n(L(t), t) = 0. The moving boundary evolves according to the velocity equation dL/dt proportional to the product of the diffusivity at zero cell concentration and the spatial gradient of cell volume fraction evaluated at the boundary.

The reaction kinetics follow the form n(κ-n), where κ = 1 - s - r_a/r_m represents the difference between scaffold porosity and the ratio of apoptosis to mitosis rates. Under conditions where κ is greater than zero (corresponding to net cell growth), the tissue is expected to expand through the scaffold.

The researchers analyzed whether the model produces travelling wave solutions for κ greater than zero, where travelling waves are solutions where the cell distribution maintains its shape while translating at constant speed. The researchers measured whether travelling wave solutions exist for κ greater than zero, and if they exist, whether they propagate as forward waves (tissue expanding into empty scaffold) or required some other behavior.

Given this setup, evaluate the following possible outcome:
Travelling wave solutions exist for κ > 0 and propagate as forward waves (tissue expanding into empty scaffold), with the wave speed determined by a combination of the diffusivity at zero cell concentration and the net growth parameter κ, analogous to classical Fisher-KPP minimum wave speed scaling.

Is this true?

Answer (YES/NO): NO